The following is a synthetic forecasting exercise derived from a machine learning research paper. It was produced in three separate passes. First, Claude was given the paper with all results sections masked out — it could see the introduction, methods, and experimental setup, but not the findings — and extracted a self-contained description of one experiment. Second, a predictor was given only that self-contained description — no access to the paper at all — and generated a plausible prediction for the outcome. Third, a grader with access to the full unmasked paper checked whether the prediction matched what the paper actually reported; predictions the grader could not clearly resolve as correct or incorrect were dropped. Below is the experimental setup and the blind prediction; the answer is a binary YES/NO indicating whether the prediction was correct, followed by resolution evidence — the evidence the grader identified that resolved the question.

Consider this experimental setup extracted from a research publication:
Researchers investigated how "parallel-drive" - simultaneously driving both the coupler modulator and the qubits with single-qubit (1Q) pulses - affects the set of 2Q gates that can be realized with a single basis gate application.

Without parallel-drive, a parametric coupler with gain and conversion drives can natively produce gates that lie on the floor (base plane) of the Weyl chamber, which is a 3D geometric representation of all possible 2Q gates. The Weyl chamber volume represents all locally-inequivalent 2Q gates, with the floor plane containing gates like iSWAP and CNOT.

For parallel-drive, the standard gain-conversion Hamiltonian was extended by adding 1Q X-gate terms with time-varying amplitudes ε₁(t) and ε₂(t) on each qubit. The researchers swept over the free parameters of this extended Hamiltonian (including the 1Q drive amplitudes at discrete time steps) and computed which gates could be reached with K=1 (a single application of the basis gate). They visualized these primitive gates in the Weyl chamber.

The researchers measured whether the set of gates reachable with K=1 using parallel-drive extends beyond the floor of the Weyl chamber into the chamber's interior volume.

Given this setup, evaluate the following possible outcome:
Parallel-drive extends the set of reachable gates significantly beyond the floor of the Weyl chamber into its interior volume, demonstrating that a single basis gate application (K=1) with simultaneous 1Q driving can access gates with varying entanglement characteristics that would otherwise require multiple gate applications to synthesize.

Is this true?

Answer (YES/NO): YES